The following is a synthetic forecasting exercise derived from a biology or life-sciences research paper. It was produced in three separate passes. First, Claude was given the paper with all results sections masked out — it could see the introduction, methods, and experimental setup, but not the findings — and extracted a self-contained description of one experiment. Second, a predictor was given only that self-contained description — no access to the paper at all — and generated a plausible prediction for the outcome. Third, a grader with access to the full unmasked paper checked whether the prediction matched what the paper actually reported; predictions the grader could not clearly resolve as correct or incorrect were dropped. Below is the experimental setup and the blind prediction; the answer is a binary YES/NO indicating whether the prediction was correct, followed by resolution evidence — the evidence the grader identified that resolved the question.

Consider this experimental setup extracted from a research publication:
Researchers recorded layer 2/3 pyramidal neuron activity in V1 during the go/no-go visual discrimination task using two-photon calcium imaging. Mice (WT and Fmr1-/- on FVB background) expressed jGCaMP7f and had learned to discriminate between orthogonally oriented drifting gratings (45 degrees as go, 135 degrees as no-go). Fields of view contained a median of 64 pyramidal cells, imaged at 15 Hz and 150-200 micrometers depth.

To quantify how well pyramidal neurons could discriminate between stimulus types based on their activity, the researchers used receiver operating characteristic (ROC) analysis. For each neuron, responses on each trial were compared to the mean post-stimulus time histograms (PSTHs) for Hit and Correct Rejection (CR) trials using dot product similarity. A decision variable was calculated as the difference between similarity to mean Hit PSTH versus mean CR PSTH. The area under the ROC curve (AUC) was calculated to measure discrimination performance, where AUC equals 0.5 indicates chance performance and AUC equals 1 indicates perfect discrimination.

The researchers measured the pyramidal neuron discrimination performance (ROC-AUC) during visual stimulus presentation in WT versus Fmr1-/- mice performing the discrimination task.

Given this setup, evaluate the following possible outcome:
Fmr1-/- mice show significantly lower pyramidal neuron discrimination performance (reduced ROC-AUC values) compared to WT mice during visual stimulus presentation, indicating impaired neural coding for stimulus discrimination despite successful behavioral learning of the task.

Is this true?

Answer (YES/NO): YES